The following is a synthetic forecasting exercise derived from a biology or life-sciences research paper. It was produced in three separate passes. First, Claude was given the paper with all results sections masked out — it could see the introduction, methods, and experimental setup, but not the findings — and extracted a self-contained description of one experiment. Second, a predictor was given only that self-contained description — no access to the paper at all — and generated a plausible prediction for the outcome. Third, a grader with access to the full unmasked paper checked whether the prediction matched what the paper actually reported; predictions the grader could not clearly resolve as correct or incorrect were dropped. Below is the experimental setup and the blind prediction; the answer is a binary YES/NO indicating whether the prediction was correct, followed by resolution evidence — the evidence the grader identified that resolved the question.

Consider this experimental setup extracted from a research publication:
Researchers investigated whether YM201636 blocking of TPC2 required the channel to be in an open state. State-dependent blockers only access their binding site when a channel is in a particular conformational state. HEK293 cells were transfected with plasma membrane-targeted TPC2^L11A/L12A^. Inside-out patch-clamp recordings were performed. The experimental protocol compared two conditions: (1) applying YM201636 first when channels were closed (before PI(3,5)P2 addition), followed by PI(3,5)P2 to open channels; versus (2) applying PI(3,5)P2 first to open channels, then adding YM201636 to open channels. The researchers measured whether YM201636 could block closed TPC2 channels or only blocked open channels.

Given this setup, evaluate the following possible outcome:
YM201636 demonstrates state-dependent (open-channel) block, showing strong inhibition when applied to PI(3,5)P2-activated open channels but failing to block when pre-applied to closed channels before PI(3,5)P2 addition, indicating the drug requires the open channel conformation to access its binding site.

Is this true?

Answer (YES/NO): YES